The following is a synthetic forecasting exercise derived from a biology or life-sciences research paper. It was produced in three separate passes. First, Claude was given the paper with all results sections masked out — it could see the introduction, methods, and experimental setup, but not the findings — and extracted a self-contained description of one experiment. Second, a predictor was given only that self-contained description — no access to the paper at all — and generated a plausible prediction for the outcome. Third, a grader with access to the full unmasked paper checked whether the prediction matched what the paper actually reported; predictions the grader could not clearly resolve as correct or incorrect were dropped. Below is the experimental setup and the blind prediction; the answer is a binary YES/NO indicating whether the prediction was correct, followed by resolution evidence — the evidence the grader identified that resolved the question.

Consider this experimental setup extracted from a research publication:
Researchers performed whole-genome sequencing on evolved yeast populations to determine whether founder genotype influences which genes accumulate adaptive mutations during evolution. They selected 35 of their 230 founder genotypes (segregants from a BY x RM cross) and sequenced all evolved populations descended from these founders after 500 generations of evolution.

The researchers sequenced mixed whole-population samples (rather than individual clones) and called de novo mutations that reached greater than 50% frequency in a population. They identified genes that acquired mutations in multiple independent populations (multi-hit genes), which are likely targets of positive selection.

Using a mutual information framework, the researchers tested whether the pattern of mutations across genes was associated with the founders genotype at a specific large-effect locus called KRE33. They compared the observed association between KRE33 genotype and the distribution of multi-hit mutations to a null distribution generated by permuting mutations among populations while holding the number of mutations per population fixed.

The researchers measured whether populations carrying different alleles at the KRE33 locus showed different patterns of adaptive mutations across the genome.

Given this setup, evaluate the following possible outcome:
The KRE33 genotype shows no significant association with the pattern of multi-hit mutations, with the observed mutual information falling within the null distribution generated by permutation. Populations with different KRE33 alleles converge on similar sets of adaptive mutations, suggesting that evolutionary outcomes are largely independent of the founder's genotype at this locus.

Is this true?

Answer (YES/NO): NO